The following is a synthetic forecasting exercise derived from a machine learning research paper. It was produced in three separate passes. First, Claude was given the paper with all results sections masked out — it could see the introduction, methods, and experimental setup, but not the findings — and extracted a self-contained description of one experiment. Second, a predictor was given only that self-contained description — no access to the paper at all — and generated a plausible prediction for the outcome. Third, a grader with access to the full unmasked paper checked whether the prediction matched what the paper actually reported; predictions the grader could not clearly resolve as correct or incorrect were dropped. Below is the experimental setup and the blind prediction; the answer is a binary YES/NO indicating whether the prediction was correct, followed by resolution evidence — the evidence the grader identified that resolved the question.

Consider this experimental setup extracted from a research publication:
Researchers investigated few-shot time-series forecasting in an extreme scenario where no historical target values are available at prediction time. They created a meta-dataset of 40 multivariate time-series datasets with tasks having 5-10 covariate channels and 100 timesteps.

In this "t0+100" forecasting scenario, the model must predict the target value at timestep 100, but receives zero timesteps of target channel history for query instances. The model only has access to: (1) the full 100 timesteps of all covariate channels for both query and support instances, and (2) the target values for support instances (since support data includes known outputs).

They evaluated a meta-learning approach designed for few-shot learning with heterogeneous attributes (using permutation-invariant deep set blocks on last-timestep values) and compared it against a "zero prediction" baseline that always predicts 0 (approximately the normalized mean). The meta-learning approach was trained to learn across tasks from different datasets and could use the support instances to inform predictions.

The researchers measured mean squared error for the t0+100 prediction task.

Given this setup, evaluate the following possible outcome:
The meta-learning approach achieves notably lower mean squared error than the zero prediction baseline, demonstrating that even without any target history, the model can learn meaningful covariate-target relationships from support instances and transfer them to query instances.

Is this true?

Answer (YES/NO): YES